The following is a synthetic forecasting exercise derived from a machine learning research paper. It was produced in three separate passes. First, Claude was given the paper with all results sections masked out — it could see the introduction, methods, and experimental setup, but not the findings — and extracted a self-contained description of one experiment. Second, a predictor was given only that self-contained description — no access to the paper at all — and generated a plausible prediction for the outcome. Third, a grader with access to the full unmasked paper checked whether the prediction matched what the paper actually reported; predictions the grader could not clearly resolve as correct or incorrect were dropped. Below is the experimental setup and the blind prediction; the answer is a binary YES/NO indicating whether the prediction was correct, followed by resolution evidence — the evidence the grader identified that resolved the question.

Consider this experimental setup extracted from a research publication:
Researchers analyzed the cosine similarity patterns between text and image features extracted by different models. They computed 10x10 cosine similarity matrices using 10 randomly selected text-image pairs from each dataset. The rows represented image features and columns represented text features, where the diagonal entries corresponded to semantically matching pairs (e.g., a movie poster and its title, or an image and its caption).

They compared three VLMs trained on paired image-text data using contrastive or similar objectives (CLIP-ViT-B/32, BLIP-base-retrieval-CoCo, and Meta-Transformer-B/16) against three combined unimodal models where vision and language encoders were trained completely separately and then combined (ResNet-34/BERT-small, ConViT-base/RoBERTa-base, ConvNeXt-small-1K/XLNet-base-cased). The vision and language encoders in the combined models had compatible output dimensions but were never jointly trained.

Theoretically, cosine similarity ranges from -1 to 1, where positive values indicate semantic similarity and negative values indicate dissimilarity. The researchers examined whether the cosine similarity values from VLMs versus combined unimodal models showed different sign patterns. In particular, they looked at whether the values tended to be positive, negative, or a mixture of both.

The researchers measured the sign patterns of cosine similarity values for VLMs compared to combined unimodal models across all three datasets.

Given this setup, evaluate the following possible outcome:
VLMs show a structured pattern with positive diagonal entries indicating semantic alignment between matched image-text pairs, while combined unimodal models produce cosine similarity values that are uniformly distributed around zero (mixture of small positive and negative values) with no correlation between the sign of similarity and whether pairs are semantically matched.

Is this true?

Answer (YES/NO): NO